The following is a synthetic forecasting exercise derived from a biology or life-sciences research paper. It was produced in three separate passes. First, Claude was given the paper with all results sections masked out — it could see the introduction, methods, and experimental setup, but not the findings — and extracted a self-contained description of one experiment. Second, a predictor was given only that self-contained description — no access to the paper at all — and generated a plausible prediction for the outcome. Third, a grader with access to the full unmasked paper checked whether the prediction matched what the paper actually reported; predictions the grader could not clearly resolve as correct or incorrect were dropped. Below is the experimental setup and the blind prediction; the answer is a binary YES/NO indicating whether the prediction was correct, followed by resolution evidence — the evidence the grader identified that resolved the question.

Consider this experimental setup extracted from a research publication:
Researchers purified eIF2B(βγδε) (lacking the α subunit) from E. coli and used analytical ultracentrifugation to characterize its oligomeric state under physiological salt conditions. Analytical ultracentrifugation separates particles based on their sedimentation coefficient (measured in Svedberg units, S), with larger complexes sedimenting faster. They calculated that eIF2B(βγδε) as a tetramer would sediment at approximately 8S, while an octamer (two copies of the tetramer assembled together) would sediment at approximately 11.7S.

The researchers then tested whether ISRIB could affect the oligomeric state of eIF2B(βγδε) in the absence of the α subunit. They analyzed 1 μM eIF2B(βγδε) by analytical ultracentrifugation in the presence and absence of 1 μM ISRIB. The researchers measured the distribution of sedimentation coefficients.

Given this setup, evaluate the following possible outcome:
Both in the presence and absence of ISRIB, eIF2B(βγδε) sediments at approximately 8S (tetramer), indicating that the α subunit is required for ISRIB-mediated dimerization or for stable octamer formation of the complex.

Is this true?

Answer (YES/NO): NO